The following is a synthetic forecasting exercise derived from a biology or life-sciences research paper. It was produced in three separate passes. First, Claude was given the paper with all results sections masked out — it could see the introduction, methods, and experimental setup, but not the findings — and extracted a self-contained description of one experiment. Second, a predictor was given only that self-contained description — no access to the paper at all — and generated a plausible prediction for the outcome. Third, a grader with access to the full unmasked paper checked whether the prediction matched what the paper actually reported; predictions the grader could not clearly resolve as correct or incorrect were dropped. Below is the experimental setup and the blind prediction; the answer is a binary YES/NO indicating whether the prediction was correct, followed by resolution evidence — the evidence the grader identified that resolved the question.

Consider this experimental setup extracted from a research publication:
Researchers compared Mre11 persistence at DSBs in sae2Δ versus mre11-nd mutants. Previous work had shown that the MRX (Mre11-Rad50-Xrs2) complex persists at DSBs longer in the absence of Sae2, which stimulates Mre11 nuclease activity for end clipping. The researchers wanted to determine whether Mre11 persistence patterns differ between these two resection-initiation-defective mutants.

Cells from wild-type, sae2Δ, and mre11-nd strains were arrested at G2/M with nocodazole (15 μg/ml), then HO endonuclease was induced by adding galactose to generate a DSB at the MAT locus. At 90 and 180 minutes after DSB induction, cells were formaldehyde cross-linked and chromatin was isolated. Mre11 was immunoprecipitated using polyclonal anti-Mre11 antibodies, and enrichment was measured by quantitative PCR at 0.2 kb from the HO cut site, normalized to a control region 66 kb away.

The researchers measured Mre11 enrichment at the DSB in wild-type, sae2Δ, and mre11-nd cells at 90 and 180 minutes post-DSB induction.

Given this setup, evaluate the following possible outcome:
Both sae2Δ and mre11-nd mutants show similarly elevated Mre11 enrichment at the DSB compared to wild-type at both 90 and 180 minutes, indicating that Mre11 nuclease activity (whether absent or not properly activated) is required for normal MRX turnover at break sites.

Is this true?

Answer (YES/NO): YES